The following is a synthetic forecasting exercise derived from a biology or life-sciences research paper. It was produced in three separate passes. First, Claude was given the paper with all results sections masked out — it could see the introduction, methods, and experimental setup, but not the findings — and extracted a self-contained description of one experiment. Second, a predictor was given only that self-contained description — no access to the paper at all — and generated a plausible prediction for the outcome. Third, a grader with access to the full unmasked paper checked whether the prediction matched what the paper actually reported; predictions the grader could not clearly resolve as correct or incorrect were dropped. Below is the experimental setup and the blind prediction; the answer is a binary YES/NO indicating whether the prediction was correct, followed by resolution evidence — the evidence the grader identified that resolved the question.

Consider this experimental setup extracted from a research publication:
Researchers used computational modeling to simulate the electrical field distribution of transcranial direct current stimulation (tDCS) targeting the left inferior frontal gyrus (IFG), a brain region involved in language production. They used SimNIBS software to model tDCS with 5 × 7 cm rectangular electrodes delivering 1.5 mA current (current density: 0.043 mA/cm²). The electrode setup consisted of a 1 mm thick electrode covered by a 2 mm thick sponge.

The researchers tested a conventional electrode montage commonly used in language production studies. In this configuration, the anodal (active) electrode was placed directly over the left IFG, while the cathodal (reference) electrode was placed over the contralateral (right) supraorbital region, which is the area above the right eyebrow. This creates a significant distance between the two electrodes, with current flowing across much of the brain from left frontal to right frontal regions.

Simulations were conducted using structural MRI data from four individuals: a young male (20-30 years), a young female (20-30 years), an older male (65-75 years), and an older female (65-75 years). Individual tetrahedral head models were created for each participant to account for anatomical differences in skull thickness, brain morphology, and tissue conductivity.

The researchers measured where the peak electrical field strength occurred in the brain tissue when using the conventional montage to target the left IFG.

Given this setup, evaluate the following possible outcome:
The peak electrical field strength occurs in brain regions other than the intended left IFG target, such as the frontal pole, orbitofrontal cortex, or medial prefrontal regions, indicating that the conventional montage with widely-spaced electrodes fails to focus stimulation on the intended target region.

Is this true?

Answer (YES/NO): YES